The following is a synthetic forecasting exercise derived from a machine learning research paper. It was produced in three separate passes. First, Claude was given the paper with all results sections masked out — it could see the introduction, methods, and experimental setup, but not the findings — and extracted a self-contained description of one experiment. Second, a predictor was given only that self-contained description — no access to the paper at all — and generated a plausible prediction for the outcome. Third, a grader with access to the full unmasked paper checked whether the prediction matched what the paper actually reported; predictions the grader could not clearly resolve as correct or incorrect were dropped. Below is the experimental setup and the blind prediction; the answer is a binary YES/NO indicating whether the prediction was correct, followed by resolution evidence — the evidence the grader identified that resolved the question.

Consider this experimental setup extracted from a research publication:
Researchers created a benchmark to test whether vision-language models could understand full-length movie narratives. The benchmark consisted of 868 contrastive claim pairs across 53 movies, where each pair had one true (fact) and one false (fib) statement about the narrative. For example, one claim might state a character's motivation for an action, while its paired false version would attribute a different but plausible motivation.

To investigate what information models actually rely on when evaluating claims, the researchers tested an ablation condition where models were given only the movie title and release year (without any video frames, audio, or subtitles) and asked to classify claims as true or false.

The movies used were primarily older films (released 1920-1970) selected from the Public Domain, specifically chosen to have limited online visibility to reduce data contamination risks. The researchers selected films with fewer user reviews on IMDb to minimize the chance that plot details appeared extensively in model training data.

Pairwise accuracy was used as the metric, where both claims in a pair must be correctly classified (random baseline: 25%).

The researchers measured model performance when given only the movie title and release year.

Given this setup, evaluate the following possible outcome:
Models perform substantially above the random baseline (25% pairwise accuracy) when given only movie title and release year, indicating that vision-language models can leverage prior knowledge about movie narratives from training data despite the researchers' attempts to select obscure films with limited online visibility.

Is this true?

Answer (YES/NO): YES